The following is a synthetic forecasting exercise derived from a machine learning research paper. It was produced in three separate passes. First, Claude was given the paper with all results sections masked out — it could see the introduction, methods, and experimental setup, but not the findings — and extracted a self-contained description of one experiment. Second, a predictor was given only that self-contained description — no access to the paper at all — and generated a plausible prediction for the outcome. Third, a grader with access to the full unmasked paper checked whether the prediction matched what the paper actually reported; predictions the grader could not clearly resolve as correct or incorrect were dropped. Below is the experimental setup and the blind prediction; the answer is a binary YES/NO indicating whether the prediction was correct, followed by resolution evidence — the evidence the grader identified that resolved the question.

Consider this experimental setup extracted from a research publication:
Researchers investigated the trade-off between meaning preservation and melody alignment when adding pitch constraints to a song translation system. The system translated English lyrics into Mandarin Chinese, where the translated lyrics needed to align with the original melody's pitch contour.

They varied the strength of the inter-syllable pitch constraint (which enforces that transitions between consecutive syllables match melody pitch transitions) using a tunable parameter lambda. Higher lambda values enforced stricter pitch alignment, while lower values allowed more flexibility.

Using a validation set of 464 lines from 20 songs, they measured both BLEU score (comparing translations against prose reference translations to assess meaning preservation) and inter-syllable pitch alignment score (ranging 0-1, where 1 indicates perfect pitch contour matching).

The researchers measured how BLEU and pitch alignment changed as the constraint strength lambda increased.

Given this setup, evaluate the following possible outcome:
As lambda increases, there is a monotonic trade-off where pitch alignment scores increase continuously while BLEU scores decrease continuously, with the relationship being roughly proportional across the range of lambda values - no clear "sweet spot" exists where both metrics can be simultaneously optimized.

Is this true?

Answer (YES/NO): NO